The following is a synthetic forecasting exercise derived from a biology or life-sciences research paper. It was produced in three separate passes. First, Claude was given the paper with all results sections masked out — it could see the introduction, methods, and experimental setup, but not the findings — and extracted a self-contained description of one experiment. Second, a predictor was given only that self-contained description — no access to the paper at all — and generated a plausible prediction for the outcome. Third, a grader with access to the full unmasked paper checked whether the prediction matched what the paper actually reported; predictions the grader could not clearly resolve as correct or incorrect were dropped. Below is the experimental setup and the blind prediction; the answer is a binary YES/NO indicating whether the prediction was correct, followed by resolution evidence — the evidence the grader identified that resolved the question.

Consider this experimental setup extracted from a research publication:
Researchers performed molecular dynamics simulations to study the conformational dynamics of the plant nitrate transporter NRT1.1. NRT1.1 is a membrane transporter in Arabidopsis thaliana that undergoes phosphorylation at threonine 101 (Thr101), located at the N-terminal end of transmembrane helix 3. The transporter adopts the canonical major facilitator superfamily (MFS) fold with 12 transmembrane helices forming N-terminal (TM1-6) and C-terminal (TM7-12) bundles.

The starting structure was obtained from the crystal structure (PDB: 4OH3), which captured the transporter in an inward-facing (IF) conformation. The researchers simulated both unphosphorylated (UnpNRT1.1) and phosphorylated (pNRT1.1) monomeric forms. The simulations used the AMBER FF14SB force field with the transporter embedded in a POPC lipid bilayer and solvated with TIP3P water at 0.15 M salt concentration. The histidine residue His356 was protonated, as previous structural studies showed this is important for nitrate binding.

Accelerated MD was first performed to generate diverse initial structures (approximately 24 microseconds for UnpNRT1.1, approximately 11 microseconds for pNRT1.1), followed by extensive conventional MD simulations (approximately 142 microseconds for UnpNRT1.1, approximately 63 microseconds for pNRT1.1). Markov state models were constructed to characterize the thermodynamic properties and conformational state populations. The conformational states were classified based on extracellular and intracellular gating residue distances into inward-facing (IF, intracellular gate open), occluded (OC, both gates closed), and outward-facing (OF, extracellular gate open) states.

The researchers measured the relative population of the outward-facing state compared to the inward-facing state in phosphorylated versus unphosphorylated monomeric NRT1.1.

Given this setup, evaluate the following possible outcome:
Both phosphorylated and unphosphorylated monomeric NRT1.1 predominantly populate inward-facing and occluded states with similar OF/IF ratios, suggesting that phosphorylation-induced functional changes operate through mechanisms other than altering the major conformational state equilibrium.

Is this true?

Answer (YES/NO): NO